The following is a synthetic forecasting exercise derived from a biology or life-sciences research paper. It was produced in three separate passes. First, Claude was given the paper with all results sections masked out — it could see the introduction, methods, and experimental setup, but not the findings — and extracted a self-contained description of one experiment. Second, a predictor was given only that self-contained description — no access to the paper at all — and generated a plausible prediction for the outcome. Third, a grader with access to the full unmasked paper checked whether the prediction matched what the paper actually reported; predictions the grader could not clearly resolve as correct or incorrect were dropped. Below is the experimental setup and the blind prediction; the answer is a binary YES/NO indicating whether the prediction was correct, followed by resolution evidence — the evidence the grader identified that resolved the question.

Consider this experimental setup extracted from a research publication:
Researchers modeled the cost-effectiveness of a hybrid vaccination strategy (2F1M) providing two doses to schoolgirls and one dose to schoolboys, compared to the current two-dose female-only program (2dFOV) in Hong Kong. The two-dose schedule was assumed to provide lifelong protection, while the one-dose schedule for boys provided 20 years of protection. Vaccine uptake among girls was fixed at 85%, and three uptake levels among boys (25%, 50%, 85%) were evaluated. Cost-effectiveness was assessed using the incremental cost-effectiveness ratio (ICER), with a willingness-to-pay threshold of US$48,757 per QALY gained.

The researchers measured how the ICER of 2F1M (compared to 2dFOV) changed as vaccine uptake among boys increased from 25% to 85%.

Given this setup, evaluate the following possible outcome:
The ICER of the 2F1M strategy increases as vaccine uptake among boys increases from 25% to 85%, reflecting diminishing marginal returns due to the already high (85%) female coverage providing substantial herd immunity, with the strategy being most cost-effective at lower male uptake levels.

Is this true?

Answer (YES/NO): YES